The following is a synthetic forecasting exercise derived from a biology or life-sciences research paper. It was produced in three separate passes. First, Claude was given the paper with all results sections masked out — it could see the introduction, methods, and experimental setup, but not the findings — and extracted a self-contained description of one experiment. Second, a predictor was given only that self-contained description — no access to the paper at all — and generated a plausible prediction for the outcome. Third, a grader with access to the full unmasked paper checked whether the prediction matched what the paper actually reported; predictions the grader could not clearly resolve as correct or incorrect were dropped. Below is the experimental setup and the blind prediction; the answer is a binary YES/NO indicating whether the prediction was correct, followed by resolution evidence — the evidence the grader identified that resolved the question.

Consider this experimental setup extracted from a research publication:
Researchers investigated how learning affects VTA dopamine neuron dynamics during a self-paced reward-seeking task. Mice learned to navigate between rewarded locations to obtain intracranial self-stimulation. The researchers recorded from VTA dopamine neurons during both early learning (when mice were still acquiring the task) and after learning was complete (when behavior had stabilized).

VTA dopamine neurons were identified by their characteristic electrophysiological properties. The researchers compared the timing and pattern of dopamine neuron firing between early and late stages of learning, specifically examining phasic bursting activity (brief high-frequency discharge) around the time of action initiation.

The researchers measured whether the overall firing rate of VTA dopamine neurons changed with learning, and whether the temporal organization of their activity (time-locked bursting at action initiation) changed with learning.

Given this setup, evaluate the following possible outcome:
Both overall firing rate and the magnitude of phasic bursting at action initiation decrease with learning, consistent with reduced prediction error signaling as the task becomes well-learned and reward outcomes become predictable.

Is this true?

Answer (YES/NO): NO